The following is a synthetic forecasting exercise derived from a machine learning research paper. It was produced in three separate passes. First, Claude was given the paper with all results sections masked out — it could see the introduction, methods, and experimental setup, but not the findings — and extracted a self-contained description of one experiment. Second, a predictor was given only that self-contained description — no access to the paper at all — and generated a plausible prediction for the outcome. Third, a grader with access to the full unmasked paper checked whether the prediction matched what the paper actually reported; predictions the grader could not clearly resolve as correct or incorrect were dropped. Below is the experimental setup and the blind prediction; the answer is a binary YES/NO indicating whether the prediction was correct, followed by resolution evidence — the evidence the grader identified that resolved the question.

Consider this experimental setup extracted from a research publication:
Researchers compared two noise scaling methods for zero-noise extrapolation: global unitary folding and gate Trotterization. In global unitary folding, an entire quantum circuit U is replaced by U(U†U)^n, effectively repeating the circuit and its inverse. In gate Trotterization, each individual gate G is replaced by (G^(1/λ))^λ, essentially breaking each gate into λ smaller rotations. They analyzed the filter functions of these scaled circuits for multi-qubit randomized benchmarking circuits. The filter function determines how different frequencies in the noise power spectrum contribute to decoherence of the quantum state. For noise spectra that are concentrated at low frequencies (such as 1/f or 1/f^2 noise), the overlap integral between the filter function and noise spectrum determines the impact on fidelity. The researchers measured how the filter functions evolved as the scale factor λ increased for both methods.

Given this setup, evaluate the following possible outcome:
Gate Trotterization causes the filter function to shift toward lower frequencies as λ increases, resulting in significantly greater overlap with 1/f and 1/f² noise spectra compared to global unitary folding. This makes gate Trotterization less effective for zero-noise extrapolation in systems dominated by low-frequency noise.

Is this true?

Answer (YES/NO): YES